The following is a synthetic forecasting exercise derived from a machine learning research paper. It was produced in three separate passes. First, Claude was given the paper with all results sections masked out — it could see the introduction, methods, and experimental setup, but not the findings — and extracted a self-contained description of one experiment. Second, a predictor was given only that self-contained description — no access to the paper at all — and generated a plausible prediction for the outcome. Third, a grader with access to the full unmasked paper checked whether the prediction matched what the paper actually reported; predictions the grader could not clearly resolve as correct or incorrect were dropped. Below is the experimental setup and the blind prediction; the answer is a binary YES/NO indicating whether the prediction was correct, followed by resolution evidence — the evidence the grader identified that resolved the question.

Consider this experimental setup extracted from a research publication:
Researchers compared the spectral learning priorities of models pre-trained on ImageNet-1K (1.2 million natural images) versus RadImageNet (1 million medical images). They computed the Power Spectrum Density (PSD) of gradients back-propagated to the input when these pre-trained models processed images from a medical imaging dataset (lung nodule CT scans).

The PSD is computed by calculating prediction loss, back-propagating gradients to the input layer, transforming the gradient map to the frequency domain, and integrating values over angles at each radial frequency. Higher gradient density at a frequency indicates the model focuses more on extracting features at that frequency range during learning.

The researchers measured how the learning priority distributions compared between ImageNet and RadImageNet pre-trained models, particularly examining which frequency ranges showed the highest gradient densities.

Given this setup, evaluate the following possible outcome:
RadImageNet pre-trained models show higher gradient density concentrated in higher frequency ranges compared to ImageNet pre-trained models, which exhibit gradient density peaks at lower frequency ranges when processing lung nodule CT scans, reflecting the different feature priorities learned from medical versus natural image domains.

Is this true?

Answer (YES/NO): NO